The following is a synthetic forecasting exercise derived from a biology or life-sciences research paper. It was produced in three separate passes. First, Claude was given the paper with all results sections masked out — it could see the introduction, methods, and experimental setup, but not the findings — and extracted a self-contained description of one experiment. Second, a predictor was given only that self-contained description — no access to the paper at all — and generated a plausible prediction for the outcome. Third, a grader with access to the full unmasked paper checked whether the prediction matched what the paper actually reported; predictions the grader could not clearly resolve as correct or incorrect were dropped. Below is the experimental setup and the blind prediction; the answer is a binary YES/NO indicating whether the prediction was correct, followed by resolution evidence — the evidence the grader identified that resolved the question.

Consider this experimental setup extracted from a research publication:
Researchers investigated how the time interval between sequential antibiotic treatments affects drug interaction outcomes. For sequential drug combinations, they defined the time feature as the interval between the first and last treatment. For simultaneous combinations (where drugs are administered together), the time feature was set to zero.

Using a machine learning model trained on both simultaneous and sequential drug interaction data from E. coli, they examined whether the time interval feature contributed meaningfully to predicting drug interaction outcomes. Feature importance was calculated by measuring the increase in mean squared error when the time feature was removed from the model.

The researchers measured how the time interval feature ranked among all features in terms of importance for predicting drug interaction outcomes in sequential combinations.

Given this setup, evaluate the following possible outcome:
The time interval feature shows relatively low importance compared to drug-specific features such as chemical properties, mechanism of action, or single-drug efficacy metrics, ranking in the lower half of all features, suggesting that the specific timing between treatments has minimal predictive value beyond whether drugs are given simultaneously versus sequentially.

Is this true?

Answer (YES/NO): NO